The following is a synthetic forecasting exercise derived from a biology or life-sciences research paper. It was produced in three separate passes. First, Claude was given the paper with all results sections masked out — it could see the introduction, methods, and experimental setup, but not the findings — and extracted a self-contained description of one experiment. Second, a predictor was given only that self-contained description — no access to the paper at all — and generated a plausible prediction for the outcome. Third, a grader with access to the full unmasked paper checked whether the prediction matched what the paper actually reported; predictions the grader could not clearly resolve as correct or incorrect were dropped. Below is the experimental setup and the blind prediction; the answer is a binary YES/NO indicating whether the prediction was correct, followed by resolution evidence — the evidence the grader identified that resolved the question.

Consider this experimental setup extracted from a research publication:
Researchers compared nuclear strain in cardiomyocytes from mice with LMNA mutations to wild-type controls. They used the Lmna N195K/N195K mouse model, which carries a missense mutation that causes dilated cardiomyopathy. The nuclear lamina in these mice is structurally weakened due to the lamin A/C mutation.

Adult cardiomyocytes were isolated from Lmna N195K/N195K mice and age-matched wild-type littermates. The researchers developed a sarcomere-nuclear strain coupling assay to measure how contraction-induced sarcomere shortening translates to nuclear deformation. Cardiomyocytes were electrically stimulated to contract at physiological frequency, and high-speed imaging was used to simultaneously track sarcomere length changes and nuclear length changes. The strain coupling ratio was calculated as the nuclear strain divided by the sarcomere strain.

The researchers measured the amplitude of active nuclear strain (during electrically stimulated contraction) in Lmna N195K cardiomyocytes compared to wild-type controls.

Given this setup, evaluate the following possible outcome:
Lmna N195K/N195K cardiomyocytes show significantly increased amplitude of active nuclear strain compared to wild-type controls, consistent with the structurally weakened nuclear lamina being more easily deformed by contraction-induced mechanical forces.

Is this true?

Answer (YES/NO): YES